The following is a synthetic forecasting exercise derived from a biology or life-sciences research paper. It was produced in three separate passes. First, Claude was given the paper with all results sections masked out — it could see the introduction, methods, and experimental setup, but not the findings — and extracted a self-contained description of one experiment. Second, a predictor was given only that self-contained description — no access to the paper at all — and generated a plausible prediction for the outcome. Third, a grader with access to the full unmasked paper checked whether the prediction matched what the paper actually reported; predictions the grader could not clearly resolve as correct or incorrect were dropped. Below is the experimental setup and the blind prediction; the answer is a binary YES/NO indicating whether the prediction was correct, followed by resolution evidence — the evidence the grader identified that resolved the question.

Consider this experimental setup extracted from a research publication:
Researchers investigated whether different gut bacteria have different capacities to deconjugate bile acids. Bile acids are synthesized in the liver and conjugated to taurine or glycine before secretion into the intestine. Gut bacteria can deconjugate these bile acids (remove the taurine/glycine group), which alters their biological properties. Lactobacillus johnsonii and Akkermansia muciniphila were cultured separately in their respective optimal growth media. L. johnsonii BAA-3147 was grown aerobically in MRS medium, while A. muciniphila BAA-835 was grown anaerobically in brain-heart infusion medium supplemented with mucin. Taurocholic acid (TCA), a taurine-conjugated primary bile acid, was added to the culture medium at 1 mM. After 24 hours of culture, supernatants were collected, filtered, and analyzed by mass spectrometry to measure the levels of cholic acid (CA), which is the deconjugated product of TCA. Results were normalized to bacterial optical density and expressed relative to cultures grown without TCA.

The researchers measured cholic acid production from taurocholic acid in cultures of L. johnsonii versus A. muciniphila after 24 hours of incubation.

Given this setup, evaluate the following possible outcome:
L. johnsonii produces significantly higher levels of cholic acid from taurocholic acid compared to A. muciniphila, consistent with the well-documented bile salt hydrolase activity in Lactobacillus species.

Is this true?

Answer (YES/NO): YES